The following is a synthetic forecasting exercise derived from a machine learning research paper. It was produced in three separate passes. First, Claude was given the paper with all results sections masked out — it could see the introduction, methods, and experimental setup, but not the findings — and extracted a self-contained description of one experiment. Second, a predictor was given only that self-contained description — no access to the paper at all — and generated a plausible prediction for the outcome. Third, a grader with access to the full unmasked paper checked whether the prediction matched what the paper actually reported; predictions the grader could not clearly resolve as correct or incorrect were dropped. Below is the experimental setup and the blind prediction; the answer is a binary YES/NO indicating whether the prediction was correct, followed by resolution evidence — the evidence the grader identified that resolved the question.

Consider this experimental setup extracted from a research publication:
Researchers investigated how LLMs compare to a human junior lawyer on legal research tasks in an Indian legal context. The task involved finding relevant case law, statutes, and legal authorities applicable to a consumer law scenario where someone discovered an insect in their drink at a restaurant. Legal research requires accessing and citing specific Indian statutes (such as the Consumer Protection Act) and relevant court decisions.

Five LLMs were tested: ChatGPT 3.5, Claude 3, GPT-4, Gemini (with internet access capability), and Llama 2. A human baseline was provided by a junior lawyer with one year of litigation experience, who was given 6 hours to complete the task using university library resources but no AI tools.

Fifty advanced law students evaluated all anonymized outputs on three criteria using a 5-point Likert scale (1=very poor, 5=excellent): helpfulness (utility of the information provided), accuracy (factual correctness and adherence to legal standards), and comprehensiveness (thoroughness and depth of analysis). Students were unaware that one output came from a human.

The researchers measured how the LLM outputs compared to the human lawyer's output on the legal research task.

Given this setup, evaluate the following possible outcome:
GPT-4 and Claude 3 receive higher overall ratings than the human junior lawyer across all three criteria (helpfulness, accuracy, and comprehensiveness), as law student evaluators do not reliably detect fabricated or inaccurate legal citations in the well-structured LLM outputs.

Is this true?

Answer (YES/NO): NO